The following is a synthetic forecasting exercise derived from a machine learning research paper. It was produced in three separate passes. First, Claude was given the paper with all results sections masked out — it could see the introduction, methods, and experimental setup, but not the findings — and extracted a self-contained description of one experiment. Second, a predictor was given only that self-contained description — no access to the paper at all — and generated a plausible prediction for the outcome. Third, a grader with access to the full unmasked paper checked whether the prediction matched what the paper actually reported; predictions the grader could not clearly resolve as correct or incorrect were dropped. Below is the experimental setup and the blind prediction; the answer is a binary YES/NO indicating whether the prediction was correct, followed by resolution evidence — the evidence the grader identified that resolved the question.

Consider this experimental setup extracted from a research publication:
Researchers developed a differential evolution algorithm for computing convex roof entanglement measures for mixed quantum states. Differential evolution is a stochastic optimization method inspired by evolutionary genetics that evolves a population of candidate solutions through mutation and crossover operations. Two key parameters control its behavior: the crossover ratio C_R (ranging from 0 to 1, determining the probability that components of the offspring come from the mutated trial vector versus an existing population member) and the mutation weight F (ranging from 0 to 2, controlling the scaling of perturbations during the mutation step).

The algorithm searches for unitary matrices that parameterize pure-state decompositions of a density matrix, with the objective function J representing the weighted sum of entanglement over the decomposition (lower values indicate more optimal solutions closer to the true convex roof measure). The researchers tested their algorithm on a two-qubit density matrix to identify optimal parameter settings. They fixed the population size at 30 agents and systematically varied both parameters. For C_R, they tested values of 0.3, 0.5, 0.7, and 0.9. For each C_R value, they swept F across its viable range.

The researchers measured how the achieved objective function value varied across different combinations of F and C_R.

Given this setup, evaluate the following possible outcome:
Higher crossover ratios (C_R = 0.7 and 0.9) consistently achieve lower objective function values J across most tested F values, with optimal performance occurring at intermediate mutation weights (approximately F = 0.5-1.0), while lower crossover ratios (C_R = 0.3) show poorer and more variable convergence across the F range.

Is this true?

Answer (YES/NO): NO